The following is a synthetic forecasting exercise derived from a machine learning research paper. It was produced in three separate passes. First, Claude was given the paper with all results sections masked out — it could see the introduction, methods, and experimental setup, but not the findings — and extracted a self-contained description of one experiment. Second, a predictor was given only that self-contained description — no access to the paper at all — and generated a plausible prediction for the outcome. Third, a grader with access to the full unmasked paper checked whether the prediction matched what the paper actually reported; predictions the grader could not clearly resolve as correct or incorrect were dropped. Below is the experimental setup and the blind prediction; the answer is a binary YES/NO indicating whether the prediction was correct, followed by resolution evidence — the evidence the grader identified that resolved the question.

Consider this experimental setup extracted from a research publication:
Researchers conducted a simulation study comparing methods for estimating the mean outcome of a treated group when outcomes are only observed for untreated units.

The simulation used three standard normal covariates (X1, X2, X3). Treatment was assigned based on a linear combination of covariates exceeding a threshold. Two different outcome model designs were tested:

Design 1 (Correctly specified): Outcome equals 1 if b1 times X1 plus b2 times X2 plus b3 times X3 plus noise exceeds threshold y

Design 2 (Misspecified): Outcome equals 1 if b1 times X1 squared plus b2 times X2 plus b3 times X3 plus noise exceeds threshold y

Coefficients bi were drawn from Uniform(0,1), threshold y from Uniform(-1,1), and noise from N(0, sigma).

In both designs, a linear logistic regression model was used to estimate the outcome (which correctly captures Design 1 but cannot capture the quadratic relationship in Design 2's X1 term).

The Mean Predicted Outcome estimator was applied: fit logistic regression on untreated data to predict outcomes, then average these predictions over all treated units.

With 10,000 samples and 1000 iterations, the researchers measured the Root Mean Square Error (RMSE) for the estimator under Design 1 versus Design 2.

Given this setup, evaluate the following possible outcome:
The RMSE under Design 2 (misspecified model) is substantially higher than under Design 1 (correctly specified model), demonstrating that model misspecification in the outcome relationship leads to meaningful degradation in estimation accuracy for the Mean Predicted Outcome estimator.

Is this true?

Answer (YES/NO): YES